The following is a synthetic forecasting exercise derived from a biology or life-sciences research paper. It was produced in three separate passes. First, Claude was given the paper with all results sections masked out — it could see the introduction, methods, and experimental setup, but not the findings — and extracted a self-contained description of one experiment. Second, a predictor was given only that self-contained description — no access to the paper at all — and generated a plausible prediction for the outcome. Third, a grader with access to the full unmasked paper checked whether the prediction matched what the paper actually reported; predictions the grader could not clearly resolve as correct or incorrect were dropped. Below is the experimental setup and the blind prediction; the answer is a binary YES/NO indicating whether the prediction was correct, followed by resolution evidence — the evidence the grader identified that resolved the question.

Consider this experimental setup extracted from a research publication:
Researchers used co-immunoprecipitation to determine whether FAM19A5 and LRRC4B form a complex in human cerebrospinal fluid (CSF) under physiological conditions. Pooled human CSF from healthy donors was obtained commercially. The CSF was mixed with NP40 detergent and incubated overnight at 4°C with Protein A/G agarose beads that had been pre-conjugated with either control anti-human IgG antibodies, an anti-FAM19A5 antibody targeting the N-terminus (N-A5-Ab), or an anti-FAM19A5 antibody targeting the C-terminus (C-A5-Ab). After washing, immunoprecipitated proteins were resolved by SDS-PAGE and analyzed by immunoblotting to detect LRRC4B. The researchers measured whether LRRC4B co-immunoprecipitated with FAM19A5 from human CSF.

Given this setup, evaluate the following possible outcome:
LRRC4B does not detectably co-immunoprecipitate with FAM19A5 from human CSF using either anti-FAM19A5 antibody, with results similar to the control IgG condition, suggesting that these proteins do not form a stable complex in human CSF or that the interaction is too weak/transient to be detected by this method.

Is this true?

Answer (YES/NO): NO